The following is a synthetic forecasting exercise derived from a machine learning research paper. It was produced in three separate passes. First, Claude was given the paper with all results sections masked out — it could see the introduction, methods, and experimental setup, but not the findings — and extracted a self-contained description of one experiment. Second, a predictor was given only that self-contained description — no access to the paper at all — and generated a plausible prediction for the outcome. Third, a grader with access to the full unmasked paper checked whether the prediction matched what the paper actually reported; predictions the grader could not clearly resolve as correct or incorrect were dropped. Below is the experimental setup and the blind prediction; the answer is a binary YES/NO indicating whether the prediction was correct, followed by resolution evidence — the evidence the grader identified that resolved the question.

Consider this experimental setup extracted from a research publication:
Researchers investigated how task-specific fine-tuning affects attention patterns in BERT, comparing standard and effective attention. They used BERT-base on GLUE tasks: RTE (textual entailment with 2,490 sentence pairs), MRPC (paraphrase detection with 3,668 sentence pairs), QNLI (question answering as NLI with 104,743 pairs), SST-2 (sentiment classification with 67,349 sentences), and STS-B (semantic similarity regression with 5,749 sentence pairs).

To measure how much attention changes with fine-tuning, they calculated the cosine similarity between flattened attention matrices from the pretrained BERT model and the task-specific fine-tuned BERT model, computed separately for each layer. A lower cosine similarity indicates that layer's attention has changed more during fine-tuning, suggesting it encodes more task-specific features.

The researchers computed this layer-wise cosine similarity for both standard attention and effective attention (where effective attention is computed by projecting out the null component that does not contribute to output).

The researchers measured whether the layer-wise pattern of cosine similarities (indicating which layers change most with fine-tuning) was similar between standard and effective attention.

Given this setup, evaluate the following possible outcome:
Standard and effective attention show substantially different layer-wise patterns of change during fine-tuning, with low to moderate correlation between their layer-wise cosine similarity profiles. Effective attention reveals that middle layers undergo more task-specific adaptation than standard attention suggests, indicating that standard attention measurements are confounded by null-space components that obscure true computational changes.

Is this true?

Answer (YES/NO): NO